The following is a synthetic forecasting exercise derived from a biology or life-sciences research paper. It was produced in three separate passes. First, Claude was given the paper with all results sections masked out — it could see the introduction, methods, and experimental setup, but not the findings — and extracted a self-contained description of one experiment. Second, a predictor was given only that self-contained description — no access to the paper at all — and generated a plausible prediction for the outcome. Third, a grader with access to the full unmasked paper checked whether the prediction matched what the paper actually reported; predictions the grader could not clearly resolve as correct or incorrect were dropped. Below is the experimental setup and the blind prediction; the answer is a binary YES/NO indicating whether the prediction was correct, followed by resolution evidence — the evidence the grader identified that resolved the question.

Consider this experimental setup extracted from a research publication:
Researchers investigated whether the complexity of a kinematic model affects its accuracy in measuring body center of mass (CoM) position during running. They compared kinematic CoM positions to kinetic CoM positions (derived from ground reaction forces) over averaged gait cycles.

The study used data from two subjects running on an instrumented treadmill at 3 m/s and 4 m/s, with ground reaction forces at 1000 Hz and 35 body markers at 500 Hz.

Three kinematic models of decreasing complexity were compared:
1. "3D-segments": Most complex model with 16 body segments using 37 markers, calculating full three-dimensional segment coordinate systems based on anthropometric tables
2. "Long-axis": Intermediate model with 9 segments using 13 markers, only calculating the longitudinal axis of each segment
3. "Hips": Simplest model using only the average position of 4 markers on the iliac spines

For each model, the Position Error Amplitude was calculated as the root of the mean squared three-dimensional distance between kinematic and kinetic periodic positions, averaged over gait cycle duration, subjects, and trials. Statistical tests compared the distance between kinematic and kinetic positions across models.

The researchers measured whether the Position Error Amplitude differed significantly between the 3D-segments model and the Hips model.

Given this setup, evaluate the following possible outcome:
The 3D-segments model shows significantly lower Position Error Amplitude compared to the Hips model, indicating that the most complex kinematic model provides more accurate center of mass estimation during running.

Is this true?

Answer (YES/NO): YES